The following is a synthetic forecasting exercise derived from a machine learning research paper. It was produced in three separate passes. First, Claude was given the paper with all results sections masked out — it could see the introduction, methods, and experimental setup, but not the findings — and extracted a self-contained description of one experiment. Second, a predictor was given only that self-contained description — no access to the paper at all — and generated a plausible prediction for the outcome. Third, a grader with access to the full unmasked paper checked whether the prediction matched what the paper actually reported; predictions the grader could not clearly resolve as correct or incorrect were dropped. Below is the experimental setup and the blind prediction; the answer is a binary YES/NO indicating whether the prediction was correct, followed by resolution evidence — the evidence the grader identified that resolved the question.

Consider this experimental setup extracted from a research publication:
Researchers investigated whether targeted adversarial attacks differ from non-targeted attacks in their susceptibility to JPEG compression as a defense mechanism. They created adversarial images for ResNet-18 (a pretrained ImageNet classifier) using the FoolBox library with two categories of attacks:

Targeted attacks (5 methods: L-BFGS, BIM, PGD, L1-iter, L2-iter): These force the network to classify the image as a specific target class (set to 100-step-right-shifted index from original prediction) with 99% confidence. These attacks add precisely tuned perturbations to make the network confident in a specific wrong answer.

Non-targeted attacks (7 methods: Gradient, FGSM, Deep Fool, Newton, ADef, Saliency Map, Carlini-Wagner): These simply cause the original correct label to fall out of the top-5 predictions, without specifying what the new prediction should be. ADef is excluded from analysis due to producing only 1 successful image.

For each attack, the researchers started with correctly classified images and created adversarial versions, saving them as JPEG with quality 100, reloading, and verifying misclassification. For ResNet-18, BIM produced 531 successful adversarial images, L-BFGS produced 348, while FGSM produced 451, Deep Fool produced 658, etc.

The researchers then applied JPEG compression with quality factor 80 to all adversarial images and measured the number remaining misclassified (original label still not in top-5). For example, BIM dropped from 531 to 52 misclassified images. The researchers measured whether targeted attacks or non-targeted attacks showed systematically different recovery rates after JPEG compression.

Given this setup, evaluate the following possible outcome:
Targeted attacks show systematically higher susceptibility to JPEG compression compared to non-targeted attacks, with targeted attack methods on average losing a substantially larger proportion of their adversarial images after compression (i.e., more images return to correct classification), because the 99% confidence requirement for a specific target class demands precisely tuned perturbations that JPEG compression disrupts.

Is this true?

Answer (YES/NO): YES